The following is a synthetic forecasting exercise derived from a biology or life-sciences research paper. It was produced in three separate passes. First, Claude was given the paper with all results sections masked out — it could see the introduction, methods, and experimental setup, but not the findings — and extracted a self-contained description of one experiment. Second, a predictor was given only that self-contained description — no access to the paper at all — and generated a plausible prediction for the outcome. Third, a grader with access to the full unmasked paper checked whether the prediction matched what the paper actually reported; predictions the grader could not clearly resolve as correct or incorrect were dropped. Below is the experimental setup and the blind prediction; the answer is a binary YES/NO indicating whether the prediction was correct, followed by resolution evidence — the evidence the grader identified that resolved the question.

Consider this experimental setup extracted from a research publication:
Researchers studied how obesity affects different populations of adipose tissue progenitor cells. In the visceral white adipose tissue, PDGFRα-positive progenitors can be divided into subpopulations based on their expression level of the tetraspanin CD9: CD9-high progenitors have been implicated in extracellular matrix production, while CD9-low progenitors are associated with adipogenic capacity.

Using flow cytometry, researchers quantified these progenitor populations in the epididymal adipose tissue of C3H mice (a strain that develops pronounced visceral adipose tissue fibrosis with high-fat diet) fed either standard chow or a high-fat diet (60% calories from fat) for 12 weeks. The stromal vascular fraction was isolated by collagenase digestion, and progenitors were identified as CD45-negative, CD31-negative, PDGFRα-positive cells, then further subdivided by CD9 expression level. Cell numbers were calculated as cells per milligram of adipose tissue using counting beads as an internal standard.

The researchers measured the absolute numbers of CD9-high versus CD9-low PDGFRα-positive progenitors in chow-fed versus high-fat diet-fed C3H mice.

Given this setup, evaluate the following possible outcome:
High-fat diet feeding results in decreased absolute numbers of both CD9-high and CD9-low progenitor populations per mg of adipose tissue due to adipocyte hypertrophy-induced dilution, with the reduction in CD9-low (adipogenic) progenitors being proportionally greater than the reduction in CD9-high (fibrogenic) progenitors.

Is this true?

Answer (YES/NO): NO